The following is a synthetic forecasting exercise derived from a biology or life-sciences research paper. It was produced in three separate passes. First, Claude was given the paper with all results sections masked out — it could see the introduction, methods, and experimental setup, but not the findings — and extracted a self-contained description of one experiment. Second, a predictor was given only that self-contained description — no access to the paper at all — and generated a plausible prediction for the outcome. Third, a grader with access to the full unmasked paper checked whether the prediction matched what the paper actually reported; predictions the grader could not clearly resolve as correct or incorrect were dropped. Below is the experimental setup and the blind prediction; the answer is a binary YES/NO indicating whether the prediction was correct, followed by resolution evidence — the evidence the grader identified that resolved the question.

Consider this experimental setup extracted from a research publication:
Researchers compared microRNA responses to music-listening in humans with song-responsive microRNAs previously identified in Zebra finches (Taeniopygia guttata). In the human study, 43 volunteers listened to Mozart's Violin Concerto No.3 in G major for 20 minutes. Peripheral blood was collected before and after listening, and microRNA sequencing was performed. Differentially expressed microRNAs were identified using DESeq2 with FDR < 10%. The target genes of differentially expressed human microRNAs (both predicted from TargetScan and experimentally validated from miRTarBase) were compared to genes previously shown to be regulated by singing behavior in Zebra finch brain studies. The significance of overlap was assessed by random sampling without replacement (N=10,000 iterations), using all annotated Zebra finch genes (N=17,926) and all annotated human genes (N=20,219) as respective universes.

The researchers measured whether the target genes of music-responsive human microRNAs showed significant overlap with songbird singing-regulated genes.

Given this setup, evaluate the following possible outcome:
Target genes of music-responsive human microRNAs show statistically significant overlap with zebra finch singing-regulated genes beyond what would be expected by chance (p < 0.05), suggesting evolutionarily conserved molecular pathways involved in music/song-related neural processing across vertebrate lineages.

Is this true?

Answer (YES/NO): YES